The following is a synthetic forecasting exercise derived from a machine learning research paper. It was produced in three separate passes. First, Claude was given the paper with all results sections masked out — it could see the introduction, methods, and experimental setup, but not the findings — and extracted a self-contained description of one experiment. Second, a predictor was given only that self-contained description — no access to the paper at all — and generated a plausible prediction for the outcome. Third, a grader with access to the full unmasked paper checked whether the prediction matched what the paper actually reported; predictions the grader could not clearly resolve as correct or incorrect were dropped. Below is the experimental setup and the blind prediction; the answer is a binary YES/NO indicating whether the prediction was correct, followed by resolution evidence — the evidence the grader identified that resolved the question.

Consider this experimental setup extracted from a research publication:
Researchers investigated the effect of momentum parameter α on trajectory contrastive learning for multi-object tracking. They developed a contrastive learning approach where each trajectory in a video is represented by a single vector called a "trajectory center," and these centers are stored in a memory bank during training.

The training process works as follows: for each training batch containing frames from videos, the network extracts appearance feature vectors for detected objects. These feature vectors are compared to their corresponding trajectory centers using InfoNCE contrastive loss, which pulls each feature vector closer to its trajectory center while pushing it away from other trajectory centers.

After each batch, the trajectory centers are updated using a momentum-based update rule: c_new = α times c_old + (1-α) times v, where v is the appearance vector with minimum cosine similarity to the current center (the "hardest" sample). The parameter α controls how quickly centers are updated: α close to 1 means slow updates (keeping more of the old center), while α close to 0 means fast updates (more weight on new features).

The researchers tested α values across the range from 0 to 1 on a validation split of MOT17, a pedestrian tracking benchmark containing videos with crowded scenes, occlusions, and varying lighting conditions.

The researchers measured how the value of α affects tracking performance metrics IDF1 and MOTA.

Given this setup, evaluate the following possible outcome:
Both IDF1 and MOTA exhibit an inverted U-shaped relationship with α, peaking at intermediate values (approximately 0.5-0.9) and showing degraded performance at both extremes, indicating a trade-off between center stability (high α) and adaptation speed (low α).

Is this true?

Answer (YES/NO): NO